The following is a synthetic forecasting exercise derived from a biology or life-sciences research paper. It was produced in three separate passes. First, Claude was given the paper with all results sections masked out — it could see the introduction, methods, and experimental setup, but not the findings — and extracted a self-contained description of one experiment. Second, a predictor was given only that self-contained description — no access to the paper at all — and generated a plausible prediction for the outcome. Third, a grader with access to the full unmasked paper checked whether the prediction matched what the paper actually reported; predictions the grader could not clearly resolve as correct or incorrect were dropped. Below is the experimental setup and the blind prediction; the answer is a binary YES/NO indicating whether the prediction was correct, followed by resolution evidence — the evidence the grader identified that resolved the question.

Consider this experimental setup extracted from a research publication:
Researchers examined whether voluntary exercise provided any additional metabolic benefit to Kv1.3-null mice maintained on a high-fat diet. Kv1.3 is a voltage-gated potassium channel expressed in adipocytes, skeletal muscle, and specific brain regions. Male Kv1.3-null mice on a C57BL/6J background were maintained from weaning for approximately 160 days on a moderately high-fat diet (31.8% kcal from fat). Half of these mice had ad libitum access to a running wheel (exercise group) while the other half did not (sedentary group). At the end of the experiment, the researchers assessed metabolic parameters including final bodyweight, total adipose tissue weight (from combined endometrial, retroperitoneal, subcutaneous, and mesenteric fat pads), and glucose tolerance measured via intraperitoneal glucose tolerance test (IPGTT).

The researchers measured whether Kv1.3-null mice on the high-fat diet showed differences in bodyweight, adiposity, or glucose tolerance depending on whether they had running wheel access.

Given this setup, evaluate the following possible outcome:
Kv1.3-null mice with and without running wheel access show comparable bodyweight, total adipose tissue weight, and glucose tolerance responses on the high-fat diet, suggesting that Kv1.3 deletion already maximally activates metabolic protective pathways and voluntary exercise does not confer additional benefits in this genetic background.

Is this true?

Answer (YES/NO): YES